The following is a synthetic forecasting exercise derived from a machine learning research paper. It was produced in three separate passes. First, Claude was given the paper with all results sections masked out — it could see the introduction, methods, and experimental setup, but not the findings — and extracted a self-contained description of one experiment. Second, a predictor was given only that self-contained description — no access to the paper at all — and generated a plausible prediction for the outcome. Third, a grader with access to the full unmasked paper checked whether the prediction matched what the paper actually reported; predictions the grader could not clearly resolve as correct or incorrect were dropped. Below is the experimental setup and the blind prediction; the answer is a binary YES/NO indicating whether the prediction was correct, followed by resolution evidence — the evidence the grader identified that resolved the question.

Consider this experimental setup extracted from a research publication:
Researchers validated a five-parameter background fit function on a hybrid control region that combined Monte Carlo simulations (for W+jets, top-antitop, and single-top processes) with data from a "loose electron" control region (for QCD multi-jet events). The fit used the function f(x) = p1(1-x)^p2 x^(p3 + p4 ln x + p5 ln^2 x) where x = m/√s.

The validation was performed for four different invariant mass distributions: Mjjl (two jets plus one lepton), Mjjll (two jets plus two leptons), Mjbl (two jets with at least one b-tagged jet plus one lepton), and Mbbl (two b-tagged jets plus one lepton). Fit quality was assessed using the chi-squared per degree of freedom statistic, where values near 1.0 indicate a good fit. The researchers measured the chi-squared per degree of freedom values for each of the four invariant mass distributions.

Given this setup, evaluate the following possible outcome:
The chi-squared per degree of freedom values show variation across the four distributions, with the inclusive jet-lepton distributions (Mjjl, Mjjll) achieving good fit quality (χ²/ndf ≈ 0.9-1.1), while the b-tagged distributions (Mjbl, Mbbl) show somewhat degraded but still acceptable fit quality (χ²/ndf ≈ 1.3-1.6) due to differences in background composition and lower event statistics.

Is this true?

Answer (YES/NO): NO